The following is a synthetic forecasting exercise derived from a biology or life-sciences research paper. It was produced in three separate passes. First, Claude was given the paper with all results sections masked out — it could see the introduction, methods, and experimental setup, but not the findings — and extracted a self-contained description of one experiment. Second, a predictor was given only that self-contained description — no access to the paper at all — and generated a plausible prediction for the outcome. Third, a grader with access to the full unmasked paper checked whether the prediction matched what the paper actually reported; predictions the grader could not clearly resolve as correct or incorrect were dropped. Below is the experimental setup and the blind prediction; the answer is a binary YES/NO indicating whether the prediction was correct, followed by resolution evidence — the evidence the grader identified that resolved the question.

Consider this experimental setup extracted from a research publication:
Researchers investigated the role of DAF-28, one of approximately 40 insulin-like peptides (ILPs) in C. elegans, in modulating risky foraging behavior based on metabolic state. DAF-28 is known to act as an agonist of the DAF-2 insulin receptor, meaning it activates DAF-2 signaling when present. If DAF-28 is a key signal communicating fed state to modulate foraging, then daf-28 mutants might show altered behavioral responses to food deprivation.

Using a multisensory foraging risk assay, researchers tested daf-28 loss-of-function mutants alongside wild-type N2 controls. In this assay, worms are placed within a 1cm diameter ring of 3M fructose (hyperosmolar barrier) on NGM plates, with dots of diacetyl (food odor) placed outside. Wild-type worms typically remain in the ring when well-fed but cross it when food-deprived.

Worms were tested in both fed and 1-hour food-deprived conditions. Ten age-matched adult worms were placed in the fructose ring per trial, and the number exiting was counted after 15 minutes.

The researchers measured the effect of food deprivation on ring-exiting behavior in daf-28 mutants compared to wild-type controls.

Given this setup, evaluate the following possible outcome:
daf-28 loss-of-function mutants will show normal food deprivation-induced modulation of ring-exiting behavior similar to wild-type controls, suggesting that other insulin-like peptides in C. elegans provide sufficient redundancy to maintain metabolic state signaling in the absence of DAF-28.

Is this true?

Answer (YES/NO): NO